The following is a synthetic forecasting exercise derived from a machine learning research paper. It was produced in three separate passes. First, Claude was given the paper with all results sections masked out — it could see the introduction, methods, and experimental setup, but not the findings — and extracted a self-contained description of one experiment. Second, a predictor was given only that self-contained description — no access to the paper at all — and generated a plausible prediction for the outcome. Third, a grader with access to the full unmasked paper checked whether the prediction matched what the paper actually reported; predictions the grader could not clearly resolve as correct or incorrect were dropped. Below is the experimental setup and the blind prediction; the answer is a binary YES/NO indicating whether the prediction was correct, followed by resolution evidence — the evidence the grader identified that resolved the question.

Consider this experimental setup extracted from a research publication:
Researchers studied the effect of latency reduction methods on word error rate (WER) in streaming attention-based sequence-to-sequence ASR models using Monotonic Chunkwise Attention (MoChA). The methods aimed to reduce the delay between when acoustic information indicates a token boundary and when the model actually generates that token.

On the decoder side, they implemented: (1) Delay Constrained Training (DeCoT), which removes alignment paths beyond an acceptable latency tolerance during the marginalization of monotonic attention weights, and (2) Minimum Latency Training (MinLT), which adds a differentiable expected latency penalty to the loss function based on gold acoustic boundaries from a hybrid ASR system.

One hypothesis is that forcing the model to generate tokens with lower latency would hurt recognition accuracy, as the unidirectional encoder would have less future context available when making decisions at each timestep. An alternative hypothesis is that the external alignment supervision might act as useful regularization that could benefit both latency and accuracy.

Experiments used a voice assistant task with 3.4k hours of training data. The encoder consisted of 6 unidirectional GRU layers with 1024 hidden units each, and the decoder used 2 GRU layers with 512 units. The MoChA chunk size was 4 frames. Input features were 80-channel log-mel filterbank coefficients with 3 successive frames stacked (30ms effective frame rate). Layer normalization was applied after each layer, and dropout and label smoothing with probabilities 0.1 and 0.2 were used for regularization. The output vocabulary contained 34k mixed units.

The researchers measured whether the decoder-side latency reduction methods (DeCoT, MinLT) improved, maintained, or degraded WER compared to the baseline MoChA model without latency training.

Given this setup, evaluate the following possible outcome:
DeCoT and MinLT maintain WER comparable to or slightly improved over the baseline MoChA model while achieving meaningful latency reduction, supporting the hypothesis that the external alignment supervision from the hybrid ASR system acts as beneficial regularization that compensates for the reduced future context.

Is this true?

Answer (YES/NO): NO